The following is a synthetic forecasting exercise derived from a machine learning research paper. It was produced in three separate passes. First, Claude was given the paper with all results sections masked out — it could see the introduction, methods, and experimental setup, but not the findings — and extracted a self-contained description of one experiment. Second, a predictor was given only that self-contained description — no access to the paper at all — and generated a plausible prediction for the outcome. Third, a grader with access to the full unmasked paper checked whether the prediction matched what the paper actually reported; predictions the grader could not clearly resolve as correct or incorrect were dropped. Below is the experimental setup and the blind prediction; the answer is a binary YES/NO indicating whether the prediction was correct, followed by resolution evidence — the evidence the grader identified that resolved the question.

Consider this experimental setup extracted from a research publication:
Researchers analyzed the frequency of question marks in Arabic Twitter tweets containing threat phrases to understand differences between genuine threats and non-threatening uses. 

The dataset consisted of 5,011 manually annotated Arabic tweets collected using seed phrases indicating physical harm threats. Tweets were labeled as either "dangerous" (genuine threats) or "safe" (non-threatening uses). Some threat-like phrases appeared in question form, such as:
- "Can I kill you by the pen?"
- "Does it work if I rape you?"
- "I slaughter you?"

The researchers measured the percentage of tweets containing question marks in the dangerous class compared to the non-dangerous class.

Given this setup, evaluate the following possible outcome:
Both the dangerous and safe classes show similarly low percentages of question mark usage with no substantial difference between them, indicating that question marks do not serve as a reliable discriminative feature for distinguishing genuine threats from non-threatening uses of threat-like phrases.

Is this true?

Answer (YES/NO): NO